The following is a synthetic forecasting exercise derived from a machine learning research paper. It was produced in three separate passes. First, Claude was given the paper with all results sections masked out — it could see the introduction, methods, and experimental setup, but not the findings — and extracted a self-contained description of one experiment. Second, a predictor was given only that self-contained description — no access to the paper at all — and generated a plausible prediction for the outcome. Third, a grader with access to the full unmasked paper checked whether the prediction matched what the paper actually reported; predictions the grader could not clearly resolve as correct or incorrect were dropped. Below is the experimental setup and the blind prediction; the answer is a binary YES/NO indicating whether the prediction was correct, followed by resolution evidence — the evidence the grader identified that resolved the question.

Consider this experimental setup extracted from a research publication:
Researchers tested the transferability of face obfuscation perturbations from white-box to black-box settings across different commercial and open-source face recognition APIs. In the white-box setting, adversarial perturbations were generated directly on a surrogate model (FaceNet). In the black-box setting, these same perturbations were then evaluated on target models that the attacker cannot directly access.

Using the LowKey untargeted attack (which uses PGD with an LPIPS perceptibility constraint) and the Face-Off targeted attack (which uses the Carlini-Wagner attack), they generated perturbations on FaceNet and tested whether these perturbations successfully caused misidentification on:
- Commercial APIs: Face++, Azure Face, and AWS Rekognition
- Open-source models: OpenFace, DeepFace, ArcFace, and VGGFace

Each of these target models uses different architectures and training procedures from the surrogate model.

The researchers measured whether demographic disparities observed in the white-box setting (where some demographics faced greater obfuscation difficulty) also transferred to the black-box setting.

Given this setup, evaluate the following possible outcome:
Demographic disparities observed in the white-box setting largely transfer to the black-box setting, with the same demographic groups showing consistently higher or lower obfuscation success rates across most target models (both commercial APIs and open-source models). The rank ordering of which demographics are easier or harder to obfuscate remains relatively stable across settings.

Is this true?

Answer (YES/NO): YES